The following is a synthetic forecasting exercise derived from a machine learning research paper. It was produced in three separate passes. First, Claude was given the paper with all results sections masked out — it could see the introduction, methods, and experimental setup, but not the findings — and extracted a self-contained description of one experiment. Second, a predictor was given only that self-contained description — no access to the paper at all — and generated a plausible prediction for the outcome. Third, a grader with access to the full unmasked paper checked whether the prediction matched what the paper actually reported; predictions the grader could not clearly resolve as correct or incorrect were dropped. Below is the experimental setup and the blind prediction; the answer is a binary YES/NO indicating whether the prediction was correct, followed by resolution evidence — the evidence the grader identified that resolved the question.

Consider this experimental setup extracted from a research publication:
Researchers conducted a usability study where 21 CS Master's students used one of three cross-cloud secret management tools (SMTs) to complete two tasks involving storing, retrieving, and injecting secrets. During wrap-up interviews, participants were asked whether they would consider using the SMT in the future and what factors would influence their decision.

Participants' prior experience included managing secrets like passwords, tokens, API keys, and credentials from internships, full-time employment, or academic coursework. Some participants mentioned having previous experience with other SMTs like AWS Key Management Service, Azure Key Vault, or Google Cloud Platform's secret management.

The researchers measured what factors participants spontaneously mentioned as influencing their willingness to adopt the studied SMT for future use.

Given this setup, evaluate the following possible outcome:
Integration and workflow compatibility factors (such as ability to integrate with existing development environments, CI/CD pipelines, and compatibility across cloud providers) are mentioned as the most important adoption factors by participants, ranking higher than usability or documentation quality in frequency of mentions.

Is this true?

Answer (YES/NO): NO